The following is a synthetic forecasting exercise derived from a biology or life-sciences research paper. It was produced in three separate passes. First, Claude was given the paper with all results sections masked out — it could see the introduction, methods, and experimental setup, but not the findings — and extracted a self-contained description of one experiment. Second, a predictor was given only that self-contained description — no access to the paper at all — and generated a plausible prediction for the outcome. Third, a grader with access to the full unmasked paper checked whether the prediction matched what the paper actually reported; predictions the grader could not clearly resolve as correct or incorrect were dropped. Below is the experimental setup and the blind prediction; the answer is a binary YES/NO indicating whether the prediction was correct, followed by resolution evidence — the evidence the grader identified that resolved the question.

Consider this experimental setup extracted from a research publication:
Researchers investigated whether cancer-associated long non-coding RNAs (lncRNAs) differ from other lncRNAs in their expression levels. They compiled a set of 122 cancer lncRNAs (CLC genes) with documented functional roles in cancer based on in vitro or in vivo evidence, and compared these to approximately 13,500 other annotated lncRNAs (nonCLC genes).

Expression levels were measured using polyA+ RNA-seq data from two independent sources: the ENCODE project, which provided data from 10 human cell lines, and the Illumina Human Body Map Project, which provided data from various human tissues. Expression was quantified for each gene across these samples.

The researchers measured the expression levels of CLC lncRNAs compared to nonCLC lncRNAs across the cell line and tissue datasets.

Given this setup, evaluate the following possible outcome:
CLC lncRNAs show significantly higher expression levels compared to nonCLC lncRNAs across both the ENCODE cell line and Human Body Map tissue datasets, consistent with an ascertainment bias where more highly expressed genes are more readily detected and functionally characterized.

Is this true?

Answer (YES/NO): YES